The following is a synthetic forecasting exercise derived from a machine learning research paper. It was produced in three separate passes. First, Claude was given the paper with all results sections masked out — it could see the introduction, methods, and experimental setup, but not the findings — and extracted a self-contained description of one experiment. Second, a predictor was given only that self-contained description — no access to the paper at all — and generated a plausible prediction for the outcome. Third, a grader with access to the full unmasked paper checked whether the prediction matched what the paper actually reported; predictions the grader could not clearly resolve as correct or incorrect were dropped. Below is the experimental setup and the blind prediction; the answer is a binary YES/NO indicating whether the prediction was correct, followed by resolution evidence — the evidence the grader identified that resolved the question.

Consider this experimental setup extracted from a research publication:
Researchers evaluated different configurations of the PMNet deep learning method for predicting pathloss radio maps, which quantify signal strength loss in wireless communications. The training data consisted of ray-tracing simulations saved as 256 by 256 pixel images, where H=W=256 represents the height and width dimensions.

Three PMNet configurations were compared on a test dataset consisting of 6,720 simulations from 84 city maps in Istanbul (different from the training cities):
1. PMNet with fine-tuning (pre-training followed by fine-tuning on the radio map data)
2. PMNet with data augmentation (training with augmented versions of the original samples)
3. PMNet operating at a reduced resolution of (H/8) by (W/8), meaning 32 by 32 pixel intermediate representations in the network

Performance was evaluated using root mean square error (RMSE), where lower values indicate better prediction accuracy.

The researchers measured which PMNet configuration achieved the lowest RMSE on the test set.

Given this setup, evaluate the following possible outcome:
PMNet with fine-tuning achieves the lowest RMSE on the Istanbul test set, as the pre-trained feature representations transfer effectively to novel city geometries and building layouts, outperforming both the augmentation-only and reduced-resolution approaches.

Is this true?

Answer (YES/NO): NO